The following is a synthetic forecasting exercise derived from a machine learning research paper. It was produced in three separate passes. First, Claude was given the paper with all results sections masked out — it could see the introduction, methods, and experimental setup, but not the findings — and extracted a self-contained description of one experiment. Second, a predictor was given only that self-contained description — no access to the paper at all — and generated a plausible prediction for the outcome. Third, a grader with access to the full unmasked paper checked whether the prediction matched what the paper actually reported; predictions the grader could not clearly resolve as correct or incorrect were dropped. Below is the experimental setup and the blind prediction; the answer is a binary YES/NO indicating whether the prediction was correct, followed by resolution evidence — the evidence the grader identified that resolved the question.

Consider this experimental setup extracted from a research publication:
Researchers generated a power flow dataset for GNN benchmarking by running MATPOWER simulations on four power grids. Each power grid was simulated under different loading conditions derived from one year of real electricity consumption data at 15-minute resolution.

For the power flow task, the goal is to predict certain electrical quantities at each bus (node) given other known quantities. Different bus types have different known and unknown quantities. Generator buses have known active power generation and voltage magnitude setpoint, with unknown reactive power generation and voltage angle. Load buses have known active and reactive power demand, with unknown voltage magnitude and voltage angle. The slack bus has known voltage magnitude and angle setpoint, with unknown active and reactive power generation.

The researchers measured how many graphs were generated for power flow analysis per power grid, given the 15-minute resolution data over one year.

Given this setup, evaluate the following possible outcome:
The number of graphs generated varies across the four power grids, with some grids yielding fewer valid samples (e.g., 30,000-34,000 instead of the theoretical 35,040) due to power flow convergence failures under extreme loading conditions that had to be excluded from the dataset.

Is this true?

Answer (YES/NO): NO